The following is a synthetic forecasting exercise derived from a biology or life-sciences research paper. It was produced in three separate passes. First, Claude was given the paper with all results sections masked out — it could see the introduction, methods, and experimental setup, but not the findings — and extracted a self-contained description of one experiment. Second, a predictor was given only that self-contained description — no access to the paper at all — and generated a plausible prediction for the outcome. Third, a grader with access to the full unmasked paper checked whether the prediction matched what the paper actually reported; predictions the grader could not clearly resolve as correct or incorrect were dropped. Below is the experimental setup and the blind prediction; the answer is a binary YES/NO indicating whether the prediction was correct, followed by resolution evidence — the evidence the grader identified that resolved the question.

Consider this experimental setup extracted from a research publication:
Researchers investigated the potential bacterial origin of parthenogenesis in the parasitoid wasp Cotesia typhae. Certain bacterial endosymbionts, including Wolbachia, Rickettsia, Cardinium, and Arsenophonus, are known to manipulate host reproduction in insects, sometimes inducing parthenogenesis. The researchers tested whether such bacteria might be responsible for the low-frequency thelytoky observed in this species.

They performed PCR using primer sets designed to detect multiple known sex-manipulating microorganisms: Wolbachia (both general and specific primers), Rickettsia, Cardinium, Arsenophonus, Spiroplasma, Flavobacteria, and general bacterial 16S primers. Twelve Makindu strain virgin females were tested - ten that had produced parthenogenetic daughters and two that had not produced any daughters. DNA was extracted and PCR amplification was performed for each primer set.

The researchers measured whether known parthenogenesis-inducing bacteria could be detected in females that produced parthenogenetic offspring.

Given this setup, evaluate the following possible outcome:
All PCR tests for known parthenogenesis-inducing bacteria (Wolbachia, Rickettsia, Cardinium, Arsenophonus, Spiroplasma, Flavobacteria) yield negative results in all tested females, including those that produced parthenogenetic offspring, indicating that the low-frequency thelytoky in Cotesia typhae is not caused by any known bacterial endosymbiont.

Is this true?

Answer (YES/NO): NO